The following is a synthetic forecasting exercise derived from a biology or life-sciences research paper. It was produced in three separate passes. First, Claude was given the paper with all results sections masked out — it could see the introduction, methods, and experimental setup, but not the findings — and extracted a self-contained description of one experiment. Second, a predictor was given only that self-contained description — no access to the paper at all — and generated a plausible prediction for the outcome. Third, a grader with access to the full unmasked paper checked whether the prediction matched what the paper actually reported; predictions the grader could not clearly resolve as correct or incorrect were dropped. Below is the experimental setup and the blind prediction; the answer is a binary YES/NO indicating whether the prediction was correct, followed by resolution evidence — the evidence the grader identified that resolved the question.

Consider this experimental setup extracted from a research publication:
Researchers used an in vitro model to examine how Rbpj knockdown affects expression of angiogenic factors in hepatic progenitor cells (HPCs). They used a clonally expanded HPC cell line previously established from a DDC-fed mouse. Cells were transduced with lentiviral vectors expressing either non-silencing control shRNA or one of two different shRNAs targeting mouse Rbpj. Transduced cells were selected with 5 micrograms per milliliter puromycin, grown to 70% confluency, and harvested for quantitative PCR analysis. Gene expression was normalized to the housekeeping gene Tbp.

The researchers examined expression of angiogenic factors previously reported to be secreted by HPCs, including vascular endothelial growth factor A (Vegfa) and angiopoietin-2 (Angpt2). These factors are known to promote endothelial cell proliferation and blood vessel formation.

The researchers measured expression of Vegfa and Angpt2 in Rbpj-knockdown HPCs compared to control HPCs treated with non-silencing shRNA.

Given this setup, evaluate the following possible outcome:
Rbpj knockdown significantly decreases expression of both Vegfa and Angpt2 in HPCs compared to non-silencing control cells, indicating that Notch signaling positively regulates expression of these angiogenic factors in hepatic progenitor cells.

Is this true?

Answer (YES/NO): NO